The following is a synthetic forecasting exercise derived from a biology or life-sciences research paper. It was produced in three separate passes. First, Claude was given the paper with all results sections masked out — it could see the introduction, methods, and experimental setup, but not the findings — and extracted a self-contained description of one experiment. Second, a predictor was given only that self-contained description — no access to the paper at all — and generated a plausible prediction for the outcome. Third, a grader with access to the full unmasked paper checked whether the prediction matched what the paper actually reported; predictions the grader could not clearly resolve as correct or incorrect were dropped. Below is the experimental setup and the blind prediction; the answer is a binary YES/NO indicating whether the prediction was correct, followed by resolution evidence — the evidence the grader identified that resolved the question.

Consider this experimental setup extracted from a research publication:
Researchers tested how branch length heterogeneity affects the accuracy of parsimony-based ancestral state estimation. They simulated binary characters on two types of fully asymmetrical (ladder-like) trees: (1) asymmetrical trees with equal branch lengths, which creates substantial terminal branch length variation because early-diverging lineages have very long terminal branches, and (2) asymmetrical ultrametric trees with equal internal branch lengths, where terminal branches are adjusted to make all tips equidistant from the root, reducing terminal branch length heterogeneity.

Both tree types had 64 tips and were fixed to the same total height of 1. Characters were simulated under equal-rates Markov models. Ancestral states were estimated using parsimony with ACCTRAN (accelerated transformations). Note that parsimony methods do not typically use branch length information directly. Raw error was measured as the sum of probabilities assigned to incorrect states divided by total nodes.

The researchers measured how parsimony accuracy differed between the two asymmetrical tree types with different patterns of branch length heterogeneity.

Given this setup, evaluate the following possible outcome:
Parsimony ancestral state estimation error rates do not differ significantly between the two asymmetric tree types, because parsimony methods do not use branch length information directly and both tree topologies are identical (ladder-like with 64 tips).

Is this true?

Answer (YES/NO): NO